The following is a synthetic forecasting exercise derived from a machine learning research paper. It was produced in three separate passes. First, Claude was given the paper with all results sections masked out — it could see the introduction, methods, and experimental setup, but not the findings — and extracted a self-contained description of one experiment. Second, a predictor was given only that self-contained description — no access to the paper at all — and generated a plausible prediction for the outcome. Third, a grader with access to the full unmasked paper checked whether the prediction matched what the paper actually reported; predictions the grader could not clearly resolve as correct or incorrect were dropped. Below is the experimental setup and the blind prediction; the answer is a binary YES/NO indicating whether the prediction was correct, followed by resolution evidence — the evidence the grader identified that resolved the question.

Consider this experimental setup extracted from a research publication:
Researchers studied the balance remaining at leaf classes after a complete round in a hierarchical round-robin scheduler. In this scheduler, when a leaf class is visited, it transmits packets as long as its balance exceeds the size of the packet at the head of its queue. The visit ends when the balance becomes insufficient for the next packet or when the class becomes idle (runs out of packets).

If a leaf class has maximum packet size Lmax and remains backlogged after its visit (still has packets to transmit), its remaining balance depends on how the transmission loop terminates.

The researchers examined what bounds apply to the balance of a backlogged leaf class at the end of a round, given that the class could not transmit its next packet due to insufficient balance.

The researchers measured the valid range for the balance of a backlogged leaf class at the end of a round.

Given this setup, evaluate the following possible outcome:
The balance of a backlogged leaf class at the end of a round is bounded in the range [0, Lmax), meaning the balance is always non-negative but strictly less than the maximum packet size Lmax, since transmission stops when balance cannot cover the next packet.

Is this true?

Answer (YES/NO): YES